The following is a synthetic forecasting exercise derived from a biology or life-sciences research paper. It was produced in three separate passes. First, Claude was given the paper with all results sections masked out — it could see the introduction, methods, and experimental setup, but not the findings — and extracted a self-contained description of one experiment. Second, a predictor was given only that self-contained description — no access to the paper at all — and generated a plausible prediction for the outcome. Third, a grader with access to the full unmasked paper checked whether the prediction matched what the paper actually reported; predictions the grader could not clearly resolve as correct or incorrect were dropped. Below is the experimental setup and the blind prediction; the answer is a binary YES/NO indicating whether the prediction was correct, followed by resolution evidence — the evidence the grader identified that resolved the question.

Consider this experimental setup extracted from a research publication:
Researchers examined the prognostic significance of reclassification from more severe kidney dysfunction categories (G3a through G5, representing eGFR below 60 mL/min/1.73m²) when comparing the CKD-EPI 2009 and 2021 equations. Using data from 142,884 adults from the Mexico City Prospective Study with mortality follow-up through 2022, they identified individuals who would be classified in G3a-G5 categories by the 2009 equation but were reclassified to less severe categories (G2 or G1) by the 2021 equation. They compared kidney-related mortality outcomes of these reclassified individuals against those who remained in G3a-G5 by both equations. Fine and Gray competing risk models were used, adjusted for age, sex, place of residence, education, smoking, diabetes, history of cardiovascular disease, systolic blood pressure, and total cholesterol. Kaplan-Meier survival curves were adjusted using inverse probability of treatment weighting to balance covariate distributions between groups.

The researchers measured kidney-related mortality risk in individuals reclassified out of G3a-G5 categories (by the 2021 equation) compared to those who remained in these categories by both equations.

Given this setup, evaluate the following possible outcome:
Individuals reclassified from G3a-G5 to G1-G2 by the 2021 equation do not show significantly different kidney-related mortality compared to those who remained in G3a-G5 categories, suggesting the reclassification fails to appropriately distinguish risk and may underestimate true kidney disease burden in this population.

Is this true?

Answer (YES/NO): NO